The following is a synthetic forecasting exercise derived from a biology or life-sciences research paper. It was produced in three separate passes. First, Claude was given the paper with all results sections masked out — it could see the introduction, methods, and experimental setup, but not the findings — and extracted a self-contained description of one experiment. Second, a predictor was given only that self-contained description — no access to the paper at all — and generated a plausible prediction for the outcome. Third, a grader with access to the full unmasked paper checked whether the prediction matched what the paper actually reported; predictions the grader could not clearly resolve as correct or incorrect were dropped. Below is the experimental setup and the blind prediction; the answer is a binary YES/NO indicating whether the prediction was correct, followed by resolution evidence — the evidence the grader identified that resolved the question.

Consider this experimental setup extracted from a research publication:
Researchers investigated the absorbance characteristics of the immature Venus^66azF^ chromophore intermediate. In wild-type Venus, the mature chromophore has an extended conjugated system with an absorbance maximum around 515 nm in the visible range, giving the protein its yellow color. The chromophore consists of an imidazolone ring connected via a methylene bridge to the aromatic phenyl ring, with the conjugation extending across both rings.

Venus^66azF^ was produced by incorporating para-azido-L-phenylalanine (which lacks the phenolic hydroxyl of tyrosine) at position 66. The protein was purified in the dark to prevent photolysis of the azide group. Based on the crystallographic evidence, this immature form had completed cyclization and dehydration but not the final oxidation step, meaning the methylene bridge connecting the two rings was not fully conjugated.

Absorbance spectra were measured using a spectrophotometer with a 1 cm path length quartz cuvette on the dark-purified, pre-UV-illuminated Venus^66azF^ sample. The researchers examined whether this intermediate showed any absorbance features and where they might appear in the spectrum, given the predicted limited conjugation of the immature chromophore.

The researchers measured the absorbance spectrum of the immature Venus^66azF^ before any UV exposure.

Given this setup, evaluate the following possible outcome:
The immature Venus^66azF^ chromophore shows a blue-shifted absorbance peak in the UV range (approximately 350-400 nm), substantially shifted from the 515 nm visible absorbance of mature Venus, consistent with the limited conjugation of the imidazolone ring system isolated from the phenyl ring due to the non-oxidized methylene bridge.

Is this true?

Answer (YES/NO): YES